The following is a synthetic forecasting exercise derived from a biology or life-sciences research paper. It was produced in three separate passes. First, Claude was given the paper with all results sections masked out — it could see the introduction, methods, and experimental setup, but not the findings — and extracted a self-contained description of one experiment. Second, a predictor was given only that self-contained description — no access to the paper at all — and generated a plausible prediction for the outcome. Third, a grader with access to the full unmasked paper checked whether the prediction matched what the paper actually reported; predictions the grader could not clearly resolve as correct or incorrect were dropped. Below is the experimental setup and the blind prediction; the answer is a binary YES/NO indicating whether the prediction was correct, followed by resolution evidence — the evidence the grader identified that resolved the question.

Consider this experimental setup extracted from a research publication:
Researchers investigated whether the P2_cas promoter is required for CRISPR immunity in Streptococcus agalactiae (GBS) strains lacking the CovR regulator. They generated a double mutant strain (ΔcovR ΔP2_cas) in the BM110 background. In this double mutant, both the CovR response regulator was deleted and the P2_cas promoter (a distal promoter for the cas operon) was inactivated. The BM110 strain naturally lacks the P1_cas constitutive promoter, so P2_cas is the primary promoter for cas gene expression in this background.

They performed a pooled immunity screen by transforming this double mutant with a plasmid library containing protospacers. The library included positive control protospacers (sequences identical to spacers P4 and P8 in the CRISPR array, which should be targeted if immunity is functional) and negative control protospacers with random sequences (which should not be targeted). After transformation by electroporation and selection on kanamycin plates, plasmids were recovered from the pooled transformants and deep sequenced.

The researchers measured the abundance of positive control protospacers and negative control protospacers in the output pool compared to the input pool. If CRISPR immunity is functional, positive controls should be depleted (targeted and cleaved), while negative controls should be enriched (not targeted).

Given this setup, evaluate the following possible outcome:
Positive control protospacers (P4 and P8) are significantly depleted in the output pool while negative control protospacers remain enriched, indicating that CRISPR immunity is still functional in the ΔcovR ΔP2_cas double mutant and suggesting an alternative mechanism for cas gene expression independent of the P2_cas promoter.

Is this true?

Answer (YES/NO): NO